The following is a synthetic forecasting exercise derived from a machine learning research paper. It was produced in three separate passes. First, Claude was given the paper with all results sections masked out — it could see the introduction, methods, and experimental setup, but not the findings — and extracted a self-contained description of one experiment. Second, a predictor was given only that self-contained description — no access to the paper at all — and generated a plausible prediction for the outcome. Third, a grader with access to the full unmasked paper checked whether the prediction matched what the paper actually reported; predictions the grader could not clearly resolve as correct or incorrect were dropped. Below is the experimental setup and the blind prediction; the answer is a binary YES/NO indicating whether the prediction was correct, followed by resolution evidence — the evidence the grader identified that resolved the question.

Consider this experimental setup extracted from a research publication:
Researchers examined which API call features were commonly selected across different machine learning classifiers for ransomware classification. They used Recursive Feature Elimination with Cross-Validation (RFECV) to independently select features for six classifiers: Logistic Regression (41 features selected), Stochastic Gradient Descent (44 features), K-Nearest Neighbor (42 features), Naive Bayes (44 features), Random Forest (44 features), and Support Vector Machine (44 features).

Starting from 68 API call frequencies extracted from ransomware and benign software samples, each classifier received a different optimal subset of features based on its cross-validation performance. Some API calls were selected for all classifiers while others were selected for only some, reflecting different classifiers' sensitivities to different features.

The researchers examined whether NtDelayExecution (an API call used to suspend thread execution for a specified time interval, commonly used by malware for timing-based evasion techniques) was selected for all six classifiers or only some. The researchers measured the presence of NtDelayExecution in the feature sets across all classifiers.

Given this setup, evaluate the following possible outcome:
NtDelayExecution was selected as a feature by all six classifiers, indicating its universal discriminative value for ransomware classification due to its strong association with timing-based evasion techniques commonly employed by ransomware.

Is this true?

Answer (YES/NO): NO